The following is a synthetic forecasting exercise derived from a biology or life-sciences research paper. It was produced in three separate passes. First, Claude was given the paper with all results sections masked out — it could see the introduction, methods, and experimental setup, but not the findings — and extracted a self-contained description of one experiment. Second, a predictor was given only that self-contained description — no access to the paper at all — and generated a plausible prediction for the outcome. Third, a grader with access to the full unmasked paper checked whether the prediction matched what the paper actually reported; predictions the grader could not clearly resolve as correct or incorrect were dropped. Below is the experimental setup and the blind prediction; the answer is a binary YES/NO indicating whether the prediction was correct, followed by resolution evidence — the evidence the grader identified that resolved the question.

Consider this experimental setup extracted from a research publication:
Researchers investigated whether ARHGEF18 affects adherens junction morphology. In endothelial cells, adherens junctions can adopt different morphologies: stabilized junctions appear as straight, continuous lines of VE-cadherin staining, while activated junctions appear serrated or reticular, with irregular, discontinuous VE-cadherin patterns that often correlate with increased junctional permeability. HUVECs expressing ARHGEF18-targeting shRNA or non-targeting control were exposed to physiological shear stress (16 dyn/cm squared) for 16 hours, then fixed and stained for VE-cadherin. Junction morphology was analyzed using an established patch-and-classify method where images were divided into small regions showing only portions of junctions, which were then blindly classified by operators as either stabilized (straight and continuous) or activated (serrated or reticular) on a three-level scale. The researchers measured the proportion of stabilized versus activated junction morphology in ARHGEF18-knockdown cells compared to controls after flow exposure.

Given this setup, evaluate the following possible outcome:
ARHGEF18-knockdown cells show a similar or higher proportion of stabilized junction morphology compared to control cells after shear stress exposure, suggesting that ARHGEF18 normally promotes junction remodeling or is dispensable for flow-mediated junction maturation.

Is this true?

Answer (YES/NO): NO